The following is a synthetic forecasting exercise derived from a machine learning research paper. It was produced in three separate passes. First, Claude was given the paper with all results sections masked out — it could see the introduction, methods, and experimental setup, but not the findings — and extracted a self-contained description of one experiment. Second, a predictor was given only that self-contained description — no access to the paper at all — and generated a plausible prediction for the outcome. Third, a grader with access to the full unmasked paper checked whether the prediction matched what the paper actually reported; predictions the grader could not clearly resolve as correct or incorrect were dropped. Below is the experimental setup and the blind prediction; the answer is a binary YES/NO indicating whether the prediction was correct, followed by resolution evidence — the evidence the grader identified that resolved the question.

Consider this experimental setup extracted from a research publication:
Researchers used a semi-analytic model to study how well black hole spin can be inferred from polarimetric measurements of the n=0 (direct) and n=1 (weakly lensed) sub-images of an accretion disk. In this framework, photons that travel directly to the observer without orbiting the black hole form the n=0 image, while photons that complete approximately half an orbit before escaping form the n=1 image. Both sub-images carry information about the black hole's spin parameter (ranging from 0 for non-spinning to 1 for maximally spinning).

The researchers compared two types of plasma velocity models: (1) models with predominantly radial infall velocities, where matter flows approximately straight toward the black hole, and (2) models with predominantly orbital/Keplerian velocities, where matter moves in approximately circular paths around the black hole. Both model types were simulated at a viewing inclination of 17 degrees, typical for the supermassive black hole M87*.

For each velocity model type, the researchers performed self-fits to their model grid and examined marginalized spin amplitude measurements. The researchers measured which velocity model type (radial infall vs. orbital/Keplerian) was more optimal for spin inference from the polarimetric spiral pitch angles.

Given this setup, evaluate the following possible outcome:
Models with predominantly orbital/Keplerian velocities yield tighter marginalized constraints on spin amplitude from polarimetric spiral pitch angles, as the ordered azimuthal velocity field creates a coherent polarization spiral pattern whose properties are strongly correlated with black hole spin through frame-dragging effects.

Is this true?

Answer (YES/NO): NO